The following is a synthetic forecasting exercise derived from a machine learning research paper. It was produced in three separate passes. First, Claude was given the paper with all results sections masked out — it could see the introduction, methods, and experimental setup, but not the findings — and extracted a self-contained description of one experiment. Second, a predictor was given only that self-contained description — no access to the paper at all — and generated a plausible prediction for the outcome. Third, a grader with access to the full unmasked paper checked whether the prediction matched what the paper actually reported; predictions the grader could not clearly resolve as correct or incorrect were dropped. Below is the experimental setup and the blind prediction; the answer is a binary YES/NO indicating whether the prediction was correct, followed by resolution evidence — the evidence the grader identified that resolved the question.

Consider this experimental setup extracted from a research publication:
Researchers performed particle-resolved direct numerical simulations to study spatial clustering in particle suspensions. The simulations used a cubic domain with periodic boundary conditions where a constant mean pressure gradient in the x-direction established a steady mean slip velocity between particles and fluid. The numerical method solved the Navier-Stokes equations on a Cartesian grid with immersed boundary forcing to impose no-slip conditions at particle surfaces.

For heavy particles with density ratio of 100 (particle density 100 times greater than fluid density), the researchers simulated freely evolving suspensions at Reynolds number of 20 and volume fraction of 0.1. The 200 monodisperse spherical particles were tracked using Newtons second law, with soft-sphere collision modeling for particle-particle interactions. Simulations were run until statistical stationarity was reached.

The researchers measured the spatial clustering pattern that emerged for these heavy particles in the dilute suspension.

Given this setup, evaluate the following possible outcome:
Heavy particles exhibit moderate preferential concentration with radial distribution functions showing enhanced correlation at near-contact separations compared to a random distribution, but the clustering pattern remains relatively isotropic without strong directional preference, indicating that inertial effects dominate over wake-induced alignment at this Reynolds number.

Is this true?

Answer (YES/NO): NO